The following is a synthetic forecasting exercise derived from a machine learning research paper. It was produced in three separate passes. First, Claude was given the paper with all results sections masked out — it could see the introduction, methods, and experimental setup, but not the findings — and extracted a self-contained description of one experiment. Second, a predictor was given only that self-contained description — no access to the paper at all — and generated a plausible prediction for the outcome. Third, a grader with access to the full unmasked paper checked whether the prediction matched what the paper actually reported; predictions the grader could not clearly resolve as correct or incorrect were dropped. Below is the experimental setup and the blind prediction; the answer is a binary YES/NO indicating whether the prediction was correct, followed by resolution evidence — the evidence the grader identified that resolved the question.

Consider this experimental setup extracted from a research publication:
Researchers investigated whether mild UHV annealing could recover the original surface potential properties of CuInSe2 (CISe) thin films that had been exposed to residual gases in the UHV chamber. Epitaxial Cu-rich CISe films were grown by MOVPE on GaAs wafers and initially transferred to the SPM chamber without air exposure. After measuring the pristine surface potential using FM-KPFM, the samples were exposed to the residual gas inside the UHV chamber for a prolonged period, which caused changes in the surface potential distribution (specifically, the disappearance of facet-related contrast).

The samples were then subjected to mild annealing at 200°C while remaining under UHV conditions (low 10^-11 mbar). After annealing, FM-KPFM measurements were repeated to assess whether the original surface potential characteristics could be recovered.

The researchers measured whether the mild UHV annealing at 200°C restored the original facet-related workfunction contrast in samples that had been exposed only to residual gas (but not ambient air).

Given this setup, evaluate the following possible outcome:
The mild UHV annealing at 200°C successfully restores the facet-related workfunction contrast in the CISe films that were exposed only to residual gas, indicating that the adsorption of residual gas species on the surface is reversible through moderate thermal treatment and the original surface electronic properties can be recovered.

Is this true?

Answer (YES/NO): YES